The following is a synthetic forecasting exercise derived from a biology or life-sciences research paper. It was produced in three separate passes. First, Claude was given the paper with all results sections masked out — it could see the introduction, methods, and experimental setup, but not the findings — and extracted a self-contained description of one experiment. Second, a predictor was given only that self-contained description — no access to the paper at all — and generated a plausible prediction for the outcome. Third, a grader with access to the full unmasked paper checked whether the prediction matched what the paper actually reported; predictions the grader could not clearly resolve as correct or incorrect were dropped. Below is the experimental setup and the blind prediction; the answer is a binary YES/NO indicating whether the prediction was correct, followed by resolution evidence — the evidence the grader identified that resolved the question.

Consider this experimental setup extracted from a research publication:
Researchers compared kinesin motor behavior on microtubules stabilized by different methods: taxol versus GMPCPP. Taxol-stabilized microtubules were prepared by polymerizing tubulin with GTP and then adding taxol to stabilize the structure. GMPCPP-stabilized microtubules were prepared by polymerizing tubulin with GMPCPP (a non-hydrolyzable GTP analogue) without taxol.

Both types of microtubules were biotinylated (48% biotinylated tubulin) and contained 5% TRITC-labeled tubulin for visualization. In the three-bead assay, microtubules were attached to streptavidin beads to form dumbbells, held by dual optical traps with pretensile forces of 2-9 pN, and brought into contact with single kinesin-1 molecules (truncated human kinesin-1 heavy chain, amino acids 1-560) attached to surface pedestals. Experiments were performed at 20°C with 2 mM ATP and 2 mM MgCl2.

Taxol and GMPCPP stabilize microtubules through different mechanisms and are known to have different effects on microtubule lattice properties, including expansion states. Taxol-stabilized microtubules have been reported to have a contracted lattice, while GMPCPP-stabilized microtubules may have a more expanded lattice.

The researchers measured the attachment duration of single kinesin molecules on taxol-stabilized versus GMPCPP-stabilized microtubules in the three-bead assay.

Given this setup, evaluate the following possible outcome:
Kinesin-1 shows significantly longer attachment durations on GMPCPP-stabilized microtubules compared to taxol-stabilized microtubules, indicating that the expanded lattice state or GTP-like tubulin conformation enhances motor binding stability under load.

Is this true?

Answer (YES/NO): NO